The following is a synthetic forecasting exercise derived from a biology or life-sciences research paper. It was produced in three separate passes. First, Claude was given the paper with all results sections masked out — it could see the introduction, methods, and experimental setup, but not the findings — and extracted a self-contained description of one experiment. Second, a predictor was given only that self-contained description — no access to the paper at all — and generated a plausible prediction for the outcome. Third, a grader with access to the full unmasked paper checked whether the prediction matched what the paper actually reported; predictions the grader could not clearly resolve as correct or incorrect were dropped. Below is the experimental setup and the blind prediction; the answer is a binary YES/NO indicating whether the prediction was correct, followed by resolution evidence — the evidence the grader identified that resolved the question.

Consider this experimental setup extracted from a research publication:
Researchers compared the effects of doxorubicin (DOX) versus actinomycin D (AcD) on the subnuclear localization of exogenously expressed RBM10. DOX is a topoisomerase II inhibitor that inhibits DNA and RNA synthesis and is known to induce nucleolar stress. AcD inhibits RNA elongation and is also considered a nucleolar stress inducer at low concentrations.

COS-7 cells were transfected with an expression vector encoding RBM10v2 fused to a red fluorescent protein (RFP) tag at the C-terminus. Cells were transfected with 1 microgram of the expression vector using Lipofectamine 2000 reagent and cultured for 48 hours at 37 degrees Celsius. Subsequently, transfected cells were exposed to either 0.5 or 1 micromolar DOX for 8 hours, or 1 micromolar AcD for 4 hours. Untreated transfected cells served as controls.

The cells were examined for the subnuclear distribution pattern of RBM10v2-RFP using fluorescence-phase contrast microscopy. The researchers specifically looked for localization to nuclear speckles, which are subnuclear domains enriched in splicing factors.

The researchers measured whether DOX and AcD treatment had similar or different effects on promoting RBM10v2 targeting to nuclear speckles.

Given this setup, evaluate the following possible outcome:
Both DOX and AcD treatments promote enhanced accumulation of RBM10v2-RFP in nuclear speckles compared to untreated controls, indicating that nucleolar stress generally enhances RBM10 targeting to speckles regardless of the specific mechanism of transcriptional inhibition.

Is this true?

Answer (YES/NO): NO